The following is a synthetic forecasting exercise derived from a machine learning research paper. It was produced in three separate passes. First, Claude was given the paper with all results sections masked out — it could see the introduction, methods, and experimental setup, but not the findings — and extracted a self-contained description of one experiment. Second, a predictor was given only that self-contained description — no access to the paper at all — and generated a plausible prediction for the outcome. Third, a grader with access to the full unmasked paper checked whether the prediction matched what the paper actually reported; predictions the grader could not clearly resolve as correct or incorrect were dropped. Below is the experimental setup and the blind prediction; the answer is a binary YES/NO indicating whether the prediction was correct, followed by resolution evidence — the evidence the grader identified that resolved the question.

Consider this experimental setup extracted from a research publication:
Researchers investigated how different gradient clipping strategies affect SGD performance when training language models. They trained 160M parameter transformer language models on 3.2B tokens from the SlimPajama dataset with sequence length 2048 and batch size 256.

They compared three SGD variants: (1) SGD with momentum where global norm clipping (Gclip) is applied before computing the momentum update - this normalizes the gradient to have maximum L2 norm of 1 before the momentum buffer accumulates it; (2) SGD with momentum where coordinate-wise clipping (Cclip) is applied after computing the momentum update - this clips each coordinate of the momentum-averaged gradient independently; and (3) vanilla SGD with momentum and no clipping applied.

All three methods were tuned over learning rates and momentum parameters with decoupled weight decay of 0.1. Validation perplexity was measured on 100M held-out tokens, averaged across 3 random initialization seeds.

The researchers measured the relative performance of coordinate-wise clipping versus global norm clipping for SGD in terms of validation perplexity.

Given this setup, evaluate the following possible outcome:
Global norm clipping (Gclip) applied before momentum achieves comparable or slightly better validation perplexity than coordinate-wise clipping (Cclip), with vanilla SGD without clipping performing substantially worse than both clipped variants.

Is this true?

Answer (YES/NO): NO